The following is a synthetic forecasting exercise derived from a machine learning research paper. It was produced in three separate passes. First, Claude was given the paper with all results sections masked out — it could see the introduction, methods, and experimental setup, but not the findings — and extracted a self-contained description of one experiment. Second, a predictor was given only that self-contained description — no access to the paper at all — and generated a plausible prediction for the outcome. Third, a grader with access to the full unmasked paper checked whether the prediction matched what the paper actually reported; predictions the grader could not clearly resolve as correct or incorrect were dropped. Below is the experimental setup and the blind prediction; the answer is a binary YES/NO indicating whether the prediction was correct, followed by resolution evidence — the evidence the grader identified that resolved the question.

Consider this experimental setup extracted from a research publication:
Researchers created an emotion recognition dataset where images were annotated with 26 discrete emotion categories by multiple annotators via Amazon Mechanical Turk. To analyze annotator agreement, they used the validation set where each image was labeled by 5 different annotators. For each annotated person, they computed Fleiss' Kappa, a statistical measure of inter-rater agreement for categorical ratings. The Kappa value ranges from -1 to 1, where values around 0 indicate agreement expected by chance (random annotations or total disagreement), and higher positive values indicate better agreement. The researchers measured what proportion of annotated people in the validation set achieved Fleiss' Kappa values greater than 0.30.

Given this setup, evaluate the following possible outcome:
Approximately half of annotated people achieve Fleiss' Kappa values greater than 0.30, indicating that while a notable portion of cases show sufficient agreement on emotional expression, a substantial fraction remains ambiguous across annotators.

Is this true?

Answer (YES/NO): YES